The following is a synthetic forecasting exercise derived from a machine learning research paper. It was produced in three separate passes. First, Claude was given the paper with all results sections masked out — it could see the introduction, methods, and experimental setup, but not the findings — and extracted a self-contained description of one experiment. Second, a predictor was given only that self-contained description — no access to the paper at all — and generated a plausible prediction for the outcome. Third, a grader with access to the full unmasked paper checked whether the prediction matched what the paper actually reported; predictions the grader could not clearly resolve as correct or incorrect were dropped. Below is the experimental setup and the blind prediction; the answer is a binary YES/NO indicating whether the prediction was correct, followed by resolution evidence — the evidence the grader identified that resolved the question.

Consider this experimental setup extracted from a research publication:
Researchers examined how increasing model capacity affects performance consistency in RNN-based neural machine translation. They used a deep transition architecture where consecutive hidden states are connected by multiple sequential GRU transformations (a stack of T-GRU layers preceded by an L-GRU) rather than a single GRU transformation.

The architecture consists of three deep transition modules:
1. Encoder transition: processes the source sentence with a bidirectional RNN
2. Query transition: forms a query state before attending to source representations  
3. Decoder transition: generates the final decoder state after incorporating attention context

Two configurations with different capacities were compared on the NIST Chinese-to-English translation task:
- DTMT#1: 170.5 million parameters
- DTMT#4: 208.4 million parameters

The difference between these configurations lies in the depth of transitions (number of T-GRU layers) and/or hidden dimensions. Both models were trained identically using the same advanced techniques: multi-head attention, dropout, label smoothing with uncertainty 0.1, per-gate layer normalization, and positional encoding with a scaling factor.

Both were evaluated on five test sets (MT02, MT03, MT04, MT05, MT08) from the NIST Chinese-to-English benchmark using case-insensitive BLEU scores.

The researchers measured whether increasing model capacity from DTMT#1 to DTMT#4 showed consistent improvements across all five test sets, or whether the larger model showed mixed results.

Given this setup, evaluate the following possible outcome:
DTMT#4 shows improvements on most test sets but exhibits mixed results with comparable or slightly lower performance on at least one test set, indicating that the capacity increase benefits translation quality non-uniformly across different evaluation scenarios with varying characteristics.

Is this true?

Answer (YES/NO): NO